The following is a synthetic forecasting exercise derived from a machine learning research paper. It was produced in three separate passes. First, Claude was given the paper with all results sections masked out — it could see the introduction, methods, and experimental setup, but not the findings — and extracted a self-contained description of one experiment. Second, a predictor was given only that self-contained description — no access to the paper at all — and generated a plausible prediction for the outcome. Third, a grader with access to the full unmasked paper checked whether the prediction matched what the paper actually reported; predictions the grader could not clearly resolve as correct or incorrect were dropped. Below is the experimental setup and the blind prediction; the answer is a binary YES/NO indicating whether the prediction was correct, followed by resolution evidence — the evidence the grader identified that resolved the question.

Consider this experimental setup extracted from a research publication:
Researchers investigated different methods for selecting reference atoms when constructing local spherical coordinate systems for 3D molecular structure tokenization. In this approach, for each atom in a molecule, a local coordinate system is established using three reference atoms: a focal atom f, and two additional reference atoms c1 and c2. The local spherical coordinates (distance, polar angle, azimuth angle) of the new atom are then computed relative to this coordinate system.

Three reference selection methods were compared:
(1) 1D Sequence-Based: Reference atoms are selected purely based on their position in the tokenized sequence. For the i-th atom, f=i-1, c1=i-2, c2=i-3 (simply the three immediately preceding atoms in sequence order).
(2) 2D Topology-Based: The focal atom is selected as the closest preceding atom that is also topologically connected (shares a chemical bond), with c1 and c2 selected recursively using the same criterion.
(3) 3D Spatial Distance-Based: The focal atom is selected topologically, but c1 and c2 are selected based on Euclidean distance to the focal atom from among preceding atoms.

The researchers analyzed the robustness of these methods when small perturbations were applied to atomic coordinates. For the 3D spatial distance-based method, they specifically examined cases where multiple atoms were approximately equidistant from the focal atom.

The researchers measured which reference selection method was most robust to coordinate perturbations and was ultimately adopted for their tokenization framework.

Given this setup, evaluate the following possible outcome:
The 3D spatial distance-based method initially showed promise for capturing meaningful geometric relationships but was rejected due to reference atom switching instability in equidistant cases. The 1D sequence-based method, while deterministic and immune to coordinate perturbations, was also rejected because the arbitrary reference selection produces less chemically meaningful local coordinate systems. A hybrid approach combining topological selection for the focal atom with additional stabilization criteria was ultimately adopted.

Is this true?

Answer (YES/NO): NO